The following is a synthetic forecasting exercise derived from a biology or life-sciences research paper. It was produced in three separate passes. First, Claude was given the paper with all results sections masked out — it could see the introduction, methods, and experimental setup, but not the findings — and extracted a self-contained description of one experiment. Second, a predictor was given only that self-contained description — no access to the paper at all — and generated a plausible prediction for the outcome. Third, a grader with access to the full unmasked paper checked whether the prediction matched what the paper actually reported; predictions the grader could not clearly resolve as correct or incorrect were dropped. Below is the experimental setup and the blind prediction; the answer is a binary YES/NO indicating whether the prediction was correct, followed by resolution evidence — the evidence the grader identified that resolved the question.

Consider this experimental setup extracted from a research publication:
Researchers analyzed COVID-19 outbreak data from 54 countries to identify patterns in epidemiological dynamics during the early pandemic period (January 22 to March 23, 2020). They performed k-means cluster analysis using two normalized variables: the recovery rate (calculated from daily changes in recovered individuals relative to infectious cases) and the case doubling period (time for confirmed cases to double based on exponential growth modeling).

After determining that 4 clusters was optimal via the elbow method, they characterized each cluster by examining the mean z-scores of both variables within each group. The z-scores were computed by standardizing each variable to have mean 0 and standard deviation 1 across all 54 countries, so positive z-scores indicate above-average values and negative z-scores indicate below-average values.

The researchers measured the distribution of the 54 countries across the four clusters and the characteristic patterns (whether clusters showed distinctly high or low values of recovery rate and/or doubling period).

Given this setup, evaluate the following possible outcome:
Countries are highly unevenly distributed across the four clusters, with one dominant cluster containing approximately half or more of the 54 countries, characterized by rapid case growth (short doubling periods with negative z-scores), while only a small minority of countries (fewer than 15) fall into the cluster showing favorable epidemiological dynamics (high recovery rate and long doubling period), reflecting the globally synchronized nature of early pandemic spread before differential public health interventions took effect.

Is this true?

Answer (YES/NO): NO